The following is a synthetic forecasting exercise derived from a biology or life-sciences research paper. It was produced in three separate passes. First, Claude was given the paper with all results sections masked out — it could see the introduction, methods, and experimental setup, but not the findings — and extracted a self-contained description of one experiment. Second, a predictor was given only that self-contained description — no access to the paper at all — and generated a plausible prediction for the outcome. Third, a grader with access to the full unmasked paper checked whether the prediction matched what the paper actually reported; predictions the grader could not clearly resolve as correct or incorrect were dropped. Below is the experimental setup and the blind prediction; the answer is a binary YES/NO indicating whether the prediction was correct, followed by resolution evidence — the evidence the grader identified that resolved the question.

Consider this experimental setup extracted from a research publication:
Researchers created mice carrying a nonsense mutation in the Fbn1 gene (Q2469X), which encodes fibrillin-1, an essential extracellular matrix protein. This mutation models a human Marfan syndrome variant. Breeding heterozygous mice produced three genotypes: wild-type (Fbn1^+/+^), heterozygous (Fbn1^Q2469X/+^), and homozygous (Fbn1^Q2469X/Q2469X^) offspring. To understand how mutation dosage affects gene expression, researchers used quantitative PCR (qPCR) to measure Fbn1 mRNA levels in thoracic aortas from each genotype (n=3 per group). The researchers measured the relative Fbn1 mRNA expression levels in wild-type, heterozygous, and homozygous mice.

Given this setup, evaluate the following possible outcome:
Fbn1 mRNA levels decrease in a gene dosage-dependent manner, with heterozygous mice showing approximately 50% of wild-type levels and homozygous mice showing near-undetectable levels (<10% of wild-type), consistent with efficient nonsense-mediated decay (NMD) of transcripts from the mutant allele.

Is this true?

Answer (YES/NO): YES